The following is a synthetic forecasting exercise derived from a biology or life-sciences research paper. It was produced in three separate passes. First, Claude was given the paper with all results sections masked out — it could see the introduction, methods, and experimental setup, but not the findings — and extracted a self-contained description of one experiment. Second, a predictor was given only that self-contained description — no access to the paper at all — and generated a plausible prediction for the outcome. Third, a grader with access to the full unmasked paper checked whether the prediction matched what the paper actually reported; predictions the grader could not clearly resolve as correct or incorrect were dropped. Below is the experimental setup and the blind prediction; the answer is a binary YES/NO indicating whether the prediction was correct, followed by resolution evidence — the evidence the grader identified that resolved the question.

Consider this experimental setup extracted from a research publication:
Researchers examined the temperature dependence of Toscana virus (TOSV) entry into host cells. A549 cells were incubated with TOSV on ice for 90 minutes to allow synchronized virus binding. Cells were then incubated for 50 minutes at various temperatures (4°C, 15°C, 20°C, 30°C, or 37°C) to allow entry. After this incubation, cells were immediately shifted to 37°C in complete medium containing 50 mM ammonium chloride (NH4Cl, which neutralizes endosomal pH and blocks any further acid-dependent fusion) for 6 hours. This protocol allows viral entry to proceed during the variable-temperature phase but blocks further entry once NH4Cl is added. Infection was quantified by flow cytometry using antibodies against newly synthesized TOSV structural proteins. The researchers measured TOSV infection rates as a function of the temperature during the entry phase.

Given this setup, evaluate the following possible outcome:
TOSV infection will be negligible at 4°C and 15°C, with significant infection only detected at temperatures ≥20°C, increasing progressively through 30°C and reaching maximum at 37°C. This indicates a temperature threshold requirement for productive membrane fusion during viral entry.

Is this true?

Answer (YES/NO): NO